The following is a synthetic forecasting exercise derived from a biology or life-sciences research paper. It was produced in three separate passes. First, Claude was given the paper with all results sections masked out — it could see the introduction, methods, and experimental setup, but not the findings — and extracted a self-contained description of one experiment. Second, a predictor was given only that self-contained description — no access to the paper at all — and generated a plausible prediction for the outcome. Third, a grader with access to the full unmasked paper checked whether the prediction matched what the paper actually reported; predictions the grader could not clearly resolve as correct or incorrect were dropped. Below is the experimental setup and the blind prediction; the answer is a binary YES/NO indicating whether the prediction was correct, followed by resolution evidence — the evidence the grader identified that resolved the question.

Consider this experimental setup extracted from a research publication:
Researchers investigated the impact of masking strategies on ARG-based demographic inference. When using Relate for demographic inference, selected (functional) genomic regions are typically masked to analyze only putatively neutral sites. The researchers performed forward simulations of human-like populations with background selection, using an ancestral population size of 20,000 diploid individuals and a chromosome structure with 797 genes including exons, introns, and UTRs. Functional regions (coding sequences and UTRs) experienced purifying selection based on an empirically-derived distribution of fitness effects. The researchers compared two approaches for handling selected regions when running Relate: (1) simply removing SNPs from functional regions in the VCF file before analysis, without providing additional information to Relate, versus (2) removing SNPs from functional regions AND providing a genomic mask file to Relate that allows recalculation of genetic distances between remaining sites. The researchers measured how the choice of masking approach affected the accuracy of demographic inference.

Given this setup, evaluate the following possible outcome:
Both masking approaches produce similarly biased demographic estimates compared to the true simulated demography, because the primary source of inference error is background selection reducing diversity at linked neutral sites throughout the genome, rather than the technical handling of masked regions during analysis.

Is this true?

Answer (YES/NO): NO